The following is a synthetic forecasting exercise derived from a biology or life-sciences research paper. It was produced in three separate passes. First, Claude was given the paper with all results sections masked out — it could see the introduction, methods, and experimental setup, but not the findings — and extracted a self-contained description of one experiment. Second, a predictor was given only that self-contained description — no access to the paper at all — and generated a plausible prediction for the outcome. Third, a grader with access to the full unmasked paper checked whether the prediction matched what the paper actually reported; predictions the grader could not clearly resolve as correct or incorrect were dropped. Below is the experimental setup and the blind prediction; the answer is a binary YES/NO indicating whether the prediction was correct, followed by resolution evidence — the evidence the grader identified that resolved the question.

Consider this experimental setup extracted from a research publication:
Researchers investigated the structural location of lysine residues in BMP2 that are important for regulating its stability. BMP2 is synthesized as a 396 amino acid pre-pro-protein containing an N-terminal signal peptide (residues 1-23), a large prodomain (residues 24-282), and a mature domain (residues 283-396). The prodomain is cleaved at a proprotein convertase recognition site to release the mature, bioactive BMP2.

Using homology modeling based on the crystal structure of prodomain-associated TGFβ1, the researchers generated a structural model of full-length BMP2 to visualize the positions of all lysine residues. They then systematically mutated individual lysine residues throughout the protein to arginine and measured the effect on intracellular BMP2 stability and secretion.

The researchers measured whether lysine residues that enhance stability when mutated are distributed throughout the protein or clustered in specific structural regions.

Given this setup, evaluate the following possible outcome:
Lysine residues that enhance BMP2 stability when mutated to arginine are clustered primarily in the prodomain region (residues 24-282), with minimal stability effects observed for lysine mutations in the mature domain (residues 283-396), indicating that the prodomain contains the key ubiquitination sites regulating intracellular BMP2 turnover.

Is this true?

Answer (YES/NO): NO